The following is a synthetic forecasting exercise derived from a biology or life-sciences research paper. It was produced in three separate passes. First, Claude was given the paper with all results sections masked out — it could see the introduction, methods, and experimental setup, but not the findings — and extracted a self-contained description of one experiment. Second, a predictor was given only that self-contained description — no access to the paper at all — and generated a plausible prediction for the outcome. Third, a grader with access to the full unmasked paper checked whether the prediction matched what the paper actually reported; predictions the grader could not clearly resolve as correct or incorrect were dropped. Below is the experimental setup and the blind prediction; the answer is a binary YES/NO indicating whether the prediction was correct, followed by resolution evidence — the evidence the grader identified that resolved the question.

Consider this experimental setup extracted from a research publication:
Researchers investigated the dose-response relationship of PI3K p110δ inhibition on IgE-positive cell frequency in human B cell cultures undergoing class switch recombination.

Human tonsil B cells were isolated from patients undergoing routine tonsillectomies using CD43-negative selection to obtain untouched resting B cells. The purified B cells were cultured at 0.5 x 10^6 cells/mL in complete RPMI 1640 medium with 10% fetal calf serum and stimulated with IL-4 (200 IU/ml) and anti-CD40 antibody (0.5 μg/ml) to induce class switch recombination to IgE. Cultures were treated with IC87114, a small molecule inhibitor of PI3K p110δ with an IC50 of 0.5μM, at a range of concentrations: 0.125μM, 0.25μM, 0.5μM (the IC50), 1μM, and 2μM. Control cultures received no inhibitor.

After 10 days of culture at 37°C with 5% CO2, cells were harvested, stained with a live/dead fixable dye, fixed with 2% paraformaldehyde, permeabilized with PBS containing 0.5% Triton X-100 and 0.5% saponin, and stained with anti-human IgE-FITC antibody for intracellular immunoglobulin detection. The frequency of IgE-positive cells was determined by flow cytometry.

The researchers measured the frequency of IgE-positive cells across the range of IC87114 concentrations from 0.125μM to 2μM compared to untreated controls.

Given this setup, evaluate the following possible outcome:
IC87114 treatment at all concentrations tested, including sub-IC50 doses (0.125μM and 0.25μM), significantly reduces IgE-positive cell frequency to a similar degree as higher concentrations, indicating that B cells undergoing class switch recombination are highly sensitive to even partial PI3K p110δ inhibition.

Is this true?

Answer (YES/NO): NO